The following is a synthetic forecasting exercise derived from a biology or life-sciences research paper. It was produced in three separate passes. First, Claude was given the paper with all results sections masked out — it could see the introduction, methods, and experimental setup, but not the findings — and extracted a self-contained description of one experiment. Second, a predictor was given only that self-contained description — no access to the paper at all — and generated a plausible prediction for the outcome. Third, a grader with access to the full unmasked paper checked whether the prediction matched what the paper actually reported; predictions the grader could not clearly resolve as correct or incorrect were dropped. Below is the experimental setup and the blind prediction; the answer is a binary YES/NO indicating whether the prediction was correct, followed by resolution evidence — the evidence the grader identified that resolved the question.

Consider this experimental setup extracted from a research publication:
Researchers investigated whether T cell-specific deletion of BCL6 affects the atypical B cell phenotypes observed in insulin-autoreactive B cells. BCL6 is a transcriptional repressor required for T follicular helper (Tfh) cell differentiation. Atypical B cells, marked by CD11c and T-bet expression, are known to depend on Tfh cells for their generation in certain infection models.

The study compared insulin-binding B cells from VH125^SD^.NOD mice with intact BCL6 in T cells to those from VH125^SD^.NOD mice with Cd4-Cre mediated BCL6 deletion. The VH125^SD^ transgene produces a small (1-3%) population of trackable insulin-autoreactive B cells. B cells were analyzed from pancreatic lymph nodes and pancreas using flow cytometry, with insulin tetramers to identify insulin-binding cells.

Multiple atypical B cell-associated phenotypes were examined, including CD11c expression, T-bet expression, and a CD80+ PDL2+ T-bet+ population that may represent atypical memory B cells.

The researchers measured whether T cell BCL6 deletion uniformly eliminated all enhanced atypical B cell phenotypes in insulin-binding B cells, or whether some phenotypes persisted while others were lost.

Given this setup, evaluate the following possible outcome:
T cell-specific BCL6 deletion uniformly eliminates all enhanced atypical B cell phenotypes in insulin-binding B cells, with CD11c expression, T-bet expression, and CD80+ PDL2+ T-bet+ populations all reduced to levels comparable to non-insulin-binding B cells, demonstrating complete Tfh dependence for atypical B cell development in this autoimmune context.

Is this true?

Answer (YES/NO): NO